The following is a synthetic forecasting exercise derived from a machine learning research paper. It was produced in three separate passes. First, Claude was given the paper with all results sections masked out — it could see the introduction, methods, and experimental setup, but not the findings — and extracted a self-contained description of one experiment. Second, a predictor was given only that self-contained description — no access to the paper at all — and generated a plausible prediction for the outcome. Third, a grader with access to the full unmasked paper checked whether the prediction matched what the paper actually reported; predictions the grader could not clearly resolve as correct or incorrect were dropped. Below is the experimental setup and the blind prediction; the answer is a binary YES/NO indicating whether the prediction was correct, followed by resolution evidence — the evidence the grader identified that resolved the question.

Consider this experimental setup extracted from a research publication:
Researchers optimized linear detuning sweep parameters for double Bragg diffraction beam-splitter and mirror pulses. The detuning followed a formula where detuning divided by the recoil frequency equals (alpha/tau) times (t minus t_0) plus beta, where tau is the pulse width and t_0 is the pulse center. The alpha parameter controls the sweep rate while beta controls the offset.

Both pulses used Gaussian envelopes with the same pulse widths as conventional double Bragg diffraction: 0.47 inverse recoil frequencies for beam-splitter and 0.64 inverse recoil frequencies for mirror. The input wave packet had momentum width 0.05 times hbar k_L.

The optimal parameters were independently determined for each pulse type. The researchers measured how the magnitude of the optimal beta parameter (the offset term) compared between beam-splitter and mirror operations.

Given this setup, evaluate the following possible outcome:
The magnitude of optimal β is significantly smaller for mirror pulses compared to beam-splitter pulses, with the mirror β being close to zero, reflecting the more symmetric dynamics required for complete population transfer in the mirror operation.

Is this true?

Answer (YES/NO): NO